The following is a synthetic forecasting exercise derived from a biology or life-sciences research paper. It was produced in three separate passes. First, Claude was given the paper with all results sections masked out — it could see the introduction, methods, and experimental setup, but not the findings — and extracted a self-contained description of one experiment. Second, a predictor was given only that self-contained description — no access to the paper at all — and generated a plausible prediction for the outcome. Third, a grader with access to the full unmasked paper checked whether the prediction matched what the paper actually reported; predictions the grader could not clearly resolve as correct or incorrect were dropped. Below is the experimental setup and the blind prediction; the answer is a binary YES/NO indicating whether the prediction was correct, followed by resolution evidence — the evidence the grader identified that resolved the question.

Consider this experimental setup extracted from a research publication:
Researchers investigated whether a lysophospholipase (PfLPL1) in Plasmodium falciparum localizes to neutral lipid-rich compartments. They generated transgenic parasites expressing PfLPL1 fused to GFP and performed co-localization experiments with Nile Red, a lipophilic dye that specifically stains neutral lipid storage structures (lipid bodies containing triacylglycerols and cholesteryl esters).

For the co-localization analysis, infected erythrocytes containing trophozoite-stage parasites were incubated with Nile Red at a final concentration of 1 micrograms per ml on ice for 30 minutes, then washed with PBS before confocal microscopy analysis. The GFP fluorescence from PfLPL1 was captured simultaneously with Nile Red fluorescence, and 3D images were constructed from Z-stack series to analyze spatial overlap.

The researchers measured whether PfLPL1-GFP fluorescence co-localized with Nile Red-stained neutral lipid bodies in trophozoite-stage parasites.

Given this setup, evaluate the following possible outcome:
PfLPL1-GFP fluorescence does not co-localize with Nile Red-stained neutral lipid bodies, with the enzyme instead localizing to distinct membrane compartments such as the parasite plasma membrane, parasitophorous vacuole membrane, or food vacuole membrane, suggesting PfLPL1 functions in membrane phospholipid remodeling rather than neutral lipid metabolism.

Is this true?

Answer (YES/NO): NO